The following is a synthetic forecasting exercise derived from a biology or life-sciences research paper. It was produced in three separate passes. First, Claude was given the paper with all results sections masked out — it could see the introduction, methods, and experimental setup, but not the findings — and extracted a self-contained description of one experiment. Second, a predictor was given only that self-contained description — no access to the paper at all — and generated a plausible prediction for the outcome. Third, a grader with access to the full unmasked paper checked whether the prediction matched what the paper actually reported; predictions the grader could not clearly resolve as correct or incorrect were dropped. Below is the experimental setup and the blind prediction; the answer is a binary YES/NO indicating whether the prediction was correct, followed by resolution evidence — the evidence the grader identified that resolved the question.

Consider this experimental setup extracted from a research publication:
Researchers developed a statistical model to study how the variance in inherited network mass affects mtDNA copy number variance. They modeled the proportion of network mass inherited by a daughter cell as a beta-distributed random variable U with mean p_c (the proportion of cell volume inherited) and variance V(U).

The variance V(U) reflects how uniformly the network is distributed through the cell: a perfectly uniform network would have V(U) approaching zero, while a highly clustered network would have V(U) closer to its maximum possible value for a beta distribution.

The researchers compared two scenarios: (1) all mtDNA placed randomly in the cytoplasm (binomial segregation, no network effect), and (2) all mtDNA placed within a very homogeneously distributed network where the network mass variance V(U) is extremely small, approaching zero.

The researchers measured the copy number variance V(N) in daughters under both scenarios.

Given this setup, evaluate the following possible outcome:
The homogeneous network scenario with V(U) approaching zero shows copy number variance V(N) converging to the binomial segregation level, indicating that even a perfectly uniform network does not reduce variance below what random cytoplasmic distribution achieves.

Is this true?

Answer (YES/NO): YES